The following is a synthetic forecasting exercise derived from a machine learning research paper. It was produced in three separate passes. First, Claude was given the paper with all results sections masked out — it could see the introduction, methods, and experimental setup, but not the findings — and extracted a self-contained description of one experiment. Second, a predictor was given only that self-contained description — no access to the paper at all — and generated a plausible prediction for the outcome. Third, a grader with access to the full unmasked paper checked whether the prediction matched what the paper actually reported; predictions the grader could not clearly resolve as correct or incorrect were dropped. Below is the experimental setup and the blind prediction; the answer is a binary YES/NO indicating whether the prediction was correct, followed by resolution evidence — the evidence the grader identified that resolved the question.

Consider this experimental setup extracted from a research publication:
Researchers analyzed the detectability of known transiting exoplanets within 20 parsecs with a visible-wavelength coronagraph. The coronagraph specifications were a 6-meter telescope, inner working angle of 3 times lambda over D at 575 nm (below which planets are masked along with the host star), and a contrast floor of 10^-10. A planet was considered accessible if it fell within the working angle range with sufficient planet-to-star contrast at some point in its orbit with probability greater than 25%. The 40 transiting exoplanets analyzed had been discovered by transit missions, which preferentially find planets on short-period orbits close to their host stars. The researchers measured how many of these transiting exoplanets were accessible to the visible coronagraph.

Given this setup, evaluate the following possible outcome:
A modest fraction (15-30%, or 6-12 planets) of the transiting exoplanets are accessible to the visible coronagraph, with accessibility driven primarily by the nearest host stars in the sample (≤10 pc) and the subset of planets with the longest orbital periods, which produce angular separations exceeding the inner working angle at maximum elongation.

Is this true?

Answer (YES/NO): NO